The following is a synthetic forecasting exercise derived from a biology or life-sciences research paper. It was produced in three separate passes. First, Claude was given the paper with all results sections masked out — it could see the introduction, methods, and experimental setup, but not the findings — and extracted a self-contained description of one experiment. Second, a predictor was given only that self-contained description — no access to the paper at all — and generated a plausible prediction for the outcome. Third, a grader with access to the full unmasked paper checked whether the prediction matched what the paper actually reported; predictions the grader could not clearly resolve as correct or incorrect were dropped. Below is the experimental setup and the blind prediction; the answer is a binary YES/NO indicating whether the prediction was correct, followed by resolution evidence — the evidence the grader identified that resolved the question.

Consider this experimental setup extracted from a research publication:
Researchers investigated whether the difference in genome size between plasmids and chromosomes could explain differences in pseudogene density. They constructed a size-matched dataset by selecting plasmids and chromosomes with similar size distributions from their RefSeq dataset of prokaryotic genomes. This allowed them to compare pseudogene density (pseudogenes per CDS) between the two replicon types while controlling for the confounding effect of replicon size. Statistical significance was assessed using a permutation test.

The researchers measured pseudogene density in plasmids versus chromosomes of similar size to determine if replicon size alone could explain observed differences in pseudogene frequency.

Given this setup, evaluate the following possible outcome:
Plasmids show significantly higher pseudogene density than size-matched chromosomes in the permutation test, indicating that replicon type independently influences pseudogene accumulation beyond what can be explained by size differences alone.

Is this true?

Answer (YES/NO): YES